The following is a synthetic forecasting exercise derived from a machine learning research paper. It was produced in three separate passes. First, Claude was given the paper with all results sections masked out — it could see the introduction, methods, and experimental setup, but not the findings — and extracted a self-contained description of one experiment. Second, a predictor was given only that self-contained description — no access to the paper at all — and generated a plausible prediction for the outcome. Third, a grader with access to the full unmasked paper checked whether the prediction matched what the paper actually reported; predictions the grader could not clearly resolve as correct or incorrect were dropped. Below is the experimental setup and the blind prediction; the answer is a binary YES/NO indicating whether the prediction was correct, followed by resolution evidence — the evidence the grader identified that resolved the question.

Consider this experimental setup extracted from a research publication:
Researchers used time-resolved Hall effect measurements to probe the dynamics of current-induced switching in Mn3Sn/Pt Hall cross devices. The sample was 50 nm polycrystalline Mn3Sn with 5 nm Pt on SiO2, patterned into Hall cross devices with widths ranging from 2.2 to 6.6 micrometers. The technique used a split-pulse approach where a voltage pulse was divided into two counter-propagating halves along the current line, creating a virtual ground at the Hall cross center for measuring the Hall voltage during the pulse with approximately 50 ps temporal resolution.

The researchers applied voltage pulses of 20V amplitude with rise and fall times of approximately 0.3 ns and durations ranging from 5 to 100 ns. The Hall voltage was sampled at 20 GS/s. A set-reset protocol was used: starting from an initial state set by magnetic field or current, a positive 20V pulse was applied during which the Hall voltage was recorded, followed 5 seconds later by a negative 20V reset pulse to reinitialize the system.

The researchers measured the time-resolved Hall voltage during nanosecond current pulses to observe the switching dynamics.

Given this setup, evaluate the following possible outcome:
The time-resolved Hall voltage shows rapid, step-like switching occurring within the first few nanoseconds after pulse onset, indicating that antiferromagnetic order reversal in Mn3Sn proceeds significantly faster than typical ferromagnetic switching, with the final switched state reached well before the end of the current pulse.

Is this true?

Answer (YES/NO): NO